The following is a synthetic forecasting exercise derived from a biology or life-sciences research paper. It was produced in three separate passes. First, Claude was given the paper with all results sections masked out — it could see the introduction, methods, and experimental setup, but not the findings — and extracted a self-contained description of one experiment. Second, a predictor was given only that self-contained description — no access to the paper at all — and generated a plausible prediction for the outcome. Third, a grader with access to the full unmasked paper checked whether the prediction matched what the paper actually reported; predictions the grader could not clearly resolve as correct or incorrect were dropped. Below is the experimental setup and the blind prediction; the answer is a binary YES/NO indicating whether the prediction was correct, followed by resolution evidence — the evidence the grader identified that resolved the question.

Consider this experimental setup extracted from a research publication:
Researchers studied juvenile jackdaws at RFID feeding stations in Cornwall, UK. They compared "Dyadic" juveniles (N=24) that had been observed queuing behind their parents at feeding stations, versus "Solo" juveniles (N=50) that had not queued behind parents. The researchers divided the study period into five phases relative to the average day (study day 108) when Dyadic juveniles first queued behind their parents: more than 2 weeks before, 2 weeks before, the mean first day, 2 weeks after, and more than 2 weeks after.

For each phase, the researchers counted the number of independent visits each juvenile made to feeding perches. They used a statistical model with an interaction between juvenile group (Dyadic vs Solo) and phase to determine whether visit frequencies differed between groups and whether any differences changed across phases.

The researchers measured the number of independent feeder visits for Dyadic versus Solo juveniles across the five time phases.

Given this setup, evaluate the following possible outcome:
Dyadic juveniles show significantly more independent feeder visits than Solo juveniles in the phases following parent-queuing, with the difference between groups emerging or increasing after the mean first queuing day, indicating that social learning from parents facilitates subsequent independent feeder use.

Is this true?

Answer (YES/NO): YES